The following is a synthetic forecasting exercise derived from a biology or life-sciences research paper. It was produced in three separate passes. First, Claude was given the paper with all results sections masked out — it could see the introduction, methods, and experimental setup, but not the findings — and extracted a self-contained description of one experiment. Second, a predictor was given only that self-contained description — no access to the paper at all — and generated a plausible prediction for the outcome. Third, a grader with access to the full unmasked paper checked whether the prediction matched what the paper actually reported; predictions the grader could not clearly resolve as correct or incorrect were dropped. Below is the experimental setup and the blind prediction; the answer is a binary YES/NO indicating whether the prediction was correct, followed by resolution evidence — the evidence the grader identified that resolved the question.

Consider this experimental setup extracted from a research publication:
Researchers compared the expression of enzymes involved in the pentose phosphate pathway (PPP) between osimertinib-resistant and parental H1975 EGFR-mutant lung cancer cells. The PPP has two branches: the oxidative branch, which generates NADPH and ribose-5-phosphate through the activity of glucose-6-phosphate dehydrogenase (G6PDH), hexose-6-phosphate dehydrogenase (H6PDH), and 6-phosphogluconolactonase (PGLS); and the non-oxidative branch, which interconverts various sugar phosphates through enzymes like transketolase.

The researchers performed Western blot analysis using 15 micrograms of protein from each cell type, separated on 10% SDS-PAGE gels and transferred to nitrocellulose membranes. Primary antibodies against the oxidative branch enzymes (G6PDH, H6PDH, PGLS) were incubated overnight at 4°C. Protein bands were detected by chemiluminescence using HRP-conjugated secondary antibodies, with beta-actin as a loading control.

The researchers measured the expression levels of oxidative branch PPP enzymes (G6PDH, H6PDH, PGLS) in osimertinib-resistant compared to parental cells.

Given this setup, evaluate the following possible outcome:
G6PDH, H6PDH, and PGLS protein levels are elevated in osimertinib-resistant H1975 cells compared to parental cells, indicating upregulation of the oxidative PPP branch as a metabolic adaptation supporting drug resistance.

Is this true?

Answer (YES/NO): NO